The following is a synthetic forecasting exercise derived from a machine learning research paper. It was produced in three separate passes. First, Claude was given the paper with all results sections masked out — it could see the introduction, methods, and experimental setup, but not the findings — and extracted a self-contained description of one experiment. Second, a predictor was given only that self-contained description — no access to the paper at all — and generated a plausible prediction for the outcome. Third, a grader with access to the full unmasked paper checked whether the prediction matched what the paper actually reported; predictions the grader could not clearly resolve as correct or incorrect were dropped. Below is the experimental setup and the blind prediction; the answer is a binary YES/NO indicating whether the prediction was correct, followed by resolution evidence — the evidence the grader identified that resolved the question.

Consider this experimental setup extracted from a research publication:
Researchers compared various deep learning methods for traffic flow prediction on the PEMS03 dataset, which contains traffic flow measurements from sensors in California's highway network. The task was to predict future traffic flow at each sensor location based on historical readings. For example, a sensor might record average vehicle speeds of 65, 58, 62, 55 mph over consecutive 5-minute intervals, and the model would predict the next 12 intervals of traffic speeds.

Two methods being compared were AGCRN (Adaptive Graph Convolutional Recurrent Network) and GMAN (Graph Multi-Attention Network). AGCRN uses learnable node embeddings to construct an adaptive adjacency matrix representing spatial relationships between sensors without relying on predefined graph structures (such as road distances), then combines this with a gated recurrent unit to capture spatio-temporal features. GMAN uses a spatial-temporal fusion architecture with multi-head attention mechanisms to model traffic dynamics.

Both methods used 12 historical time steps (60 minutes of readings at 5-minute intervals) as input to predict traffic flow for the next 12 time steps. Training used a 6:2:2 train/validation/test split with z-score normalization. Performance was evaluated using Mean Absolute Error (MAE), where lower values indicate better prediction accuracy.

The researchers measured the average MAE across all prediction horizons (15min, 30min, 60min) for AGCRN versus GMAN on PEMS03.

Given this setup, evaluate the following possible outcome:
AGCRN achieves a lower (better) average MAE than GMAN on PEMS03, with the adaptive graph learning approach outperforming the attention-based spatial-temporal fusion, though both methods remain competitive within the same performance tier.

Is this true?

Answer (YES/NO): YES